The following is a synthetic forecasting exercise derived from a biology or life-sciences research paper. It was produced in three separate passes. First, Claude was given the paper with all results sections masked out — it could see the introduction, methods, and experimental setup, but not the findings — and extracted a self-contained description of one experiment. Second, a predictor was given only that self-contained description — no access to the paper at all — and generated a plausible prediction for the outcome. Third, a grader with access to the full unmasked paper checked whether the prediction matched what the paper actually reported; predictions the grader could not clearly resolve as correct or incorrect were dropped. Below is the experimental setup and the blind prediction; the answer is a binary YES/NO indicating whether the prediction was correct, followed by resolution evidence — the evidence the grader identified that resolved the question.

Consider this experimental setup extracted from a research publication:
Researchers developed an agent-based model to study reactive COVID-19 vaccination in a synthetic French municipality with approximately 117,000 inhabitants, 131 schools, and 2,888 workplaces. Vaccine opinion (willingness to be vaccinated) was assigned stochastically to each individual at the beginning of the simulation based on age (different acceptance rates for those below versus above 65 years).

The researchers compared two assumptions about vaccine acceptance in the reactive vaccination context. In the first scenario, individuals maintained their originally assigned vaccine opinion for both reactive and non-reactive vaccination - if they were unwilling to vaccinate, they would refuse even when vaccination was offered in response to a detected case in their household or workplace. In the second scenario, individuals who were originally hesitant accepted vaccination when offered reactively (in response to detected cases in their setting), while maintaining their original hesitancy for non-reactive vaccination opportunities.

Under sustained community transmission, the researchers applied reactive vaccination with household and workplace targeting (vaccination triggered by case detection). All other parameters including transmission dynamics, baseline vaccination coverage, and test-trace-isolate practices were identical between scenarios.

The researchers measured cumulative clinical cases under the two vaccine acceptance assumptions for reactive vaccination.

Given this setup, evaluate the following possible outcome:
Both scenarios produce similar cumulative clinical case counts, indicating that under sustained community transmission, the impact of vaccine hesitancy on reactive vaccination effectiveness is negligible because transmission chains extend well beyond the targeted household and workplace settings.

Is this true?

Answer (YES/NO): NO